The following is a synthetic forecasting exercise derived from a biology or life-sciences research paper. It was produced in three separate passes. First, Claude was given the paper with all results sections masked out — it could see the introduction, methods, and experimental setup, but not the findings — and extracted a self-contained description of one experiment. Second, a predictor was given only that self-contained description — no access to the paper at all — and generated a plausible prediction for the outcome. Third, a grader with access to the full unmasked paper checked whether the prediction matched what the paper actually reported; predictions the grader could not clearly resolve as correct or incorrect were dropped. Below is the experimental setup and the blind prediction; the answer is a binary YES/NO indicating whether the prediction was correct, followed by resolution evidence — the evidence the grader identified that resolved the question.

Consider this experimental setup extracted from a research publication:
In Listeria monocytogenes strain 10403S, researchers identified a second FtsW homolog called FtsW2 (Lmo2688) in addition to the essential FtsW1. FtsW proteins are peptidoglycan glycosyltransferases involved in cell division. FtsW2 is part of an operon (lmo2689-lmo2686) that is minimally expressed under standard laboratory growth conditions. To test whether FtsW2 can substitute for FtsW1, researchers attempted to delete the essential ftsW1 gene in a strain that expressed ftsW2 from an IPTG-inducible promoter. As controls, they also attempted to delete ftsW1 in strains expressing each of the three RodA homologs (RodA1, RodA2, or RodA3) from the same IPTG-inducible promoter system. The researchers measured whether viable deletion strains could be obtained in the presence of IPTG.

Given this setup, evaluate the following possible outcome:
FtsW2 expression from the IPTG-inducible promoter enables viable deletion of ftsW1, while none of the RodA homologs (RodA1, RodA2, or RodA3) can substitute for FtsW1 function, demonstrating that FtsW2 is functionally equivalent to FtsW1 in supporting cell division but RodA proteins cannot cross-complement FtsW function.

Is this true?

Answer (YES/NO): YES